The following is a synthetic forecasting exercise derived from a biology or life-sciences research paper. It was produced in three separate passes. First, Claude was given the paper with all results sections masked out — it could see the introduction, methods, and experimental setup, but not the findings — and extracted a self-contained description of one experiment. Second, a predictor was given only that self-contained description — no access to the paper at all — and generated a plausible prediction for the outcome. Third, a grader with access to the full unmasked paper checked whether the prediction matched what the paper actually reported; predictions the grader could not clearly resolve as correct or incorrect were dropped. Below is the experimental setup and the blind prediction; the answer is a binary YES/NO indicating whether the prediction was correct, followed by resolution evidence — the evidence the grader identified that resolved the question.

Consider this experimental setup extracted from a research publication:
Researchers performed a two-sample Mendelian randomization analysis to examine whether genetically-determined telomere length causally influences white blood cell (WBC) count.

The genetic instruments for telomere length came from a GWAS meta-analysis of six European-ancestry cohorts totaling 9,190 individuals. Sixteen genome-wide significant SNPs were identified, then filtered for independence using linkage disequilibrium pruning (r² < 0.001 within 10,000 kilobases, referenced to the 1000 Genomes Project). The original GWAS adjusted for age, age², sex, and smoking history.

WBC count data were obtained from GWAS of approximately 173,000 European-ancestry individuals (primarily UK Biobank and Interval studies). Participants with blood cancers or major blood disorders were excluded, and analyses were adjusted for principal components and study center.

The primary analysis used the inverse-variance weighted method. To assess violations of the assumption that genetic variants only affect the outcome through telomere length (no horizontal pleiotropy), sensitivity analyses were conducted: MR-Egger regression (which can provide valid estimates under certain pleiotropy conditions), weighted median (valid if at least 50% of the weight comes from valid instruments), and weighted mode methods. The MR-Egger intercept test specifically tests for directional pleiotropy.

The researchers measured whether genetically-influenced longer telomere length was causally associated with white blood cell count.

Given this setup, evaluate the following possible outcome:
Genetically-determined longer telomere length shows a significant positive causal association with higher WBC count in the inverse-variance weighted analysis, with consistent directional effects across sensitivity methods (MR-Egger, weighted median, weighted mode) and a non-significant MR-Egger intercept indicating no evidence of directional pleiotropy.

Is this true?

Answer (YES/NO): YES